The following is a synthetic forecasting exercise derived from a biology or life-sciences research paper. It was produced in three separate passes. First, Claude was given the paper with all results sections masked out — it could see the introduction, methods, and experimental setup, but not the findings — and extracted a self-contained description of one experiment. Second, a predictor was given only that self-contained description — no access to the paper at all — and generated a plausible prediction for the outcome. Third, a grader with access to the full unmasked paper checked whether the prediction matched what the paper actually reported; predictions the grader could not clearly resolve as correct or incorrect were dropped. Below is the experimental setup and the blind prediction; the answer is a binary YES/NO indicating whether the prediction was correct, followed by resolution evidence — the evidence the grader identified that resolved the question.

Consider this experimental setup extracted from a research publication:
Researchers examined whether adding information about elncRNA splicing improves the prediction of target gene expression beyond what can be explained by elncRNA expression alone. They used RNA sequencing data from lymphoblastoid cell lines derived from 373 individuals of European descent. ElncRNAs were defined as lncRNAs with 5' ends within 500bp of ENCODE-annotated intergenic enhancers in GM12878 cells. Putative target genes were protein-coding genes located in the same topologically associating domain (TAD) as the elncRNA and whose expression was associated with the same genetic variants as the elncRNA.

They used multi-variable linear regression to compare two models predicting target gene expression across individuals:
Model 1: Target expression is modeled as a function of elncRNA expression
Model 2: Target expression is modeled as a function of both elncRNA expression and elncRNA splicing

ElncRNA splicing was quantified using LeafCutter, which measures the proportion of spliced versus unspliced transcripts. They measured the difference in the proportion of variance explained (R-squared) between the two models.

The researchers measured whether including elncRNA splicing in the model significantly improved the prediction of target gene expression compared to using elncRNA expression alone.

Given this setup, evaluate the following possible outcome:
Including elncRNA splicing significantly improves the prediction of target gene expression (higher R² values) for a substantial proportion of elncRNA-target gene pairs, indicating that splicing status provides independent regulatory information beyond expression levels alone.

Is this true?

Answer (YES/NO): YES